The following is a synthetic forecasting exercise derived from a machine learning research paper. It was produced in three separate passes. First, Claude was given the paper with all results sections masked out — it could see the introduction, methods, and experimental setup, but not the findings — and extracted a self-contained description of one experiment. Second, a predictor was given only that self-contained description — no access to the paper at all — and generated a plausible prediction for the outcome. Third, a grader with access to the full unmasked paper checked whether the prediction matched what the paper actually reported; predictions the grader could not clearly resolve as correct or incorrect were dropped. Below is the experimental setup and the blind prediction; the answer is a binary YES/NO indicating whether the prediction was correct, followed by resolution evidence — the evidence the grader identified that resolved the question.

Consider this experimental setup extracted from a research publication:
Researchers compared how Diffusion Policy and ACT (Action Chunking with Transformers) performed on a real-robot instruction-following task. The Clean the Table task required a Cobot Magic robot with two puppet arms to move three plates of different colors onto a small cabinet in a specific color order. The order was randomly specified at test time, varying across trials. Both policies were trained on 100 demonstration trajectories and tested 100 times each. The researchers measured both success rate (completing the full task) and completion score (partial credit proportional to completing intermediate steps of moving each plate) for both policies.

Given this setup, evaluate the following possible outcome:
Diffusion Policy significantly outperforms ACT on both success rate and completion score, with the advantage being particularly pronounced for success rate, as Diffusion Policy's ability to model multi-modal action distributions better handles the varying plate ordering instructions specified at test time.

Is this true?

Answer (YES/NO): NO